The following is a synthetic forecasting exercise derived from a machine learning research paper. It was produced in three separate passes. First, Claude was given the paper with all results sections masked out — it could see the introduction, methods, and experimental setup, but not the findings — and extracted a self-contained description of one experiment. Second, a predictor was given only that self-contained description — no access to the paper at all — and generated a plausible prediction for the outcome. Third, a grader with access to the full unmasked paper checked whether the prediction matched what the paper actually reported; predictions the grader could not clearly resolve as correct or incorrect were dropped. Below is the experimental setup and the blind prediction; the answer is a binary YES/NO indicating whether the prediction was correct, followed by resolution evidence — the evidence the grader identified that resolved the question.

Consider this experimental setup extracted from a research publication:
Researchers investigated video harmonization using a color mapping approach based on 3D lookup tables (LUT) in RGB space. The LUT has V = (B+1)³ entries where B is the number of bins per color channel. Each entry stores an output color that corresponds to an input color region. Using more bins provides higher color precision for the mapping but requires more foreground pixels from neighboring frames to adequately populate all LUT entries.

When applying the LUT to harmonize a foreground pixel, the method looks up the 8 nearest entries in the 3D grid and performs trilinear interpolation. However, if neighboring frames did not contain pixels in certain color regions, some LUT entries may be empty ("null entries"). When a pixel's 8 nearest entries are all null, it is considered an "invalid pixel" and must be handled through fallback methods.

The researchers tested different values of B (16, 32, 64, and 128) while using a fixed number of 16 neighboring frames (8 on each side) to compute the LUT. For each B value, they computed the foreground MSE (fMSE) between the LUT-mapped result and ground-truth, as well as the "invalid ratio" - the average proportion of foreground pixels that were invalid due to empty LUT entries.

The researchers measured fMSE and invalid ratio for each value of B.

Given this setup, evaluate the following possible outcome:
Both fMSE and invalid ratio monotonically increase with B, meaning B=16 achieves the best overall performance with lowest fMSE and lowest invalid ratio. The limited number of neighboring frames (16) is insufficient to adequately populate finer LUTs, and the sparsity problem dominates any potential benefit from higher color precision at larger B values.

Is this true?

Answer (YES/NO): NO